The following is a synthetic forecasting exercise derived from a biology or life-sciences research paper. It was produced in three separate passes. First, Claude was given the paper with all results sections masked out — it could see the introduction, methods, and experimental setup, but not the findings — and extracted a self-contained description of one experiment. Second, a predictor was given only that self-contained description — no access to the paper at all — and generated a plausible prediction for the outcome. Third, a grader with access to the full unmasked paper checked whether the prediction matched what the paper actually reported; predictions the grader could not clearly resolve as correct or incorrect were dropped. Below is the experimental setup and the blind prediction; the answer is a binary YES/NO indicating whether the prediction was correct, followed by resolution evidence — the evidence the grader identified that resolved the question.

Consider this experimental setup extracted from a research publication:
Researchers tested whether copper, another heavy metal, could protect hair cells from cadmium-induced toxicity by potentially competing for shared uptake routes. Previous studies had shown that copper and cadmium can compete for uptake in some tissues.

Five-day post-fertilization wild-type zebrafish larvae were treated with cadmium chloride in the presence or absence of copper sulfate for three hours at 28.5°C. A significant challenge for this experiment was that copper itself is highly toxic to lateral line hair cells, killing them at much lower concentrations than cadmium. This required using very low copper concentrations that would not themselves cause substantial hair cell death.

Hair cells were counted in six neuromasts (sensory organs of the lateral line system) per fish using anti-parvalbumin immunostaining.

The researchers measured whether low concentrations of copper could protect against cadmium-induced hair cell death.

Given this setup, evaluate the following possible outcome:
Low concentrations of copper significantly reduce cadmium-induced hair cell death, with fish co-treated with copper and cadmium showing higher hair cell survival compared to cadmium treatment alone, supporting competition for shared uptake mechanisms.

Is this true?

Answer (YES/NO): NO